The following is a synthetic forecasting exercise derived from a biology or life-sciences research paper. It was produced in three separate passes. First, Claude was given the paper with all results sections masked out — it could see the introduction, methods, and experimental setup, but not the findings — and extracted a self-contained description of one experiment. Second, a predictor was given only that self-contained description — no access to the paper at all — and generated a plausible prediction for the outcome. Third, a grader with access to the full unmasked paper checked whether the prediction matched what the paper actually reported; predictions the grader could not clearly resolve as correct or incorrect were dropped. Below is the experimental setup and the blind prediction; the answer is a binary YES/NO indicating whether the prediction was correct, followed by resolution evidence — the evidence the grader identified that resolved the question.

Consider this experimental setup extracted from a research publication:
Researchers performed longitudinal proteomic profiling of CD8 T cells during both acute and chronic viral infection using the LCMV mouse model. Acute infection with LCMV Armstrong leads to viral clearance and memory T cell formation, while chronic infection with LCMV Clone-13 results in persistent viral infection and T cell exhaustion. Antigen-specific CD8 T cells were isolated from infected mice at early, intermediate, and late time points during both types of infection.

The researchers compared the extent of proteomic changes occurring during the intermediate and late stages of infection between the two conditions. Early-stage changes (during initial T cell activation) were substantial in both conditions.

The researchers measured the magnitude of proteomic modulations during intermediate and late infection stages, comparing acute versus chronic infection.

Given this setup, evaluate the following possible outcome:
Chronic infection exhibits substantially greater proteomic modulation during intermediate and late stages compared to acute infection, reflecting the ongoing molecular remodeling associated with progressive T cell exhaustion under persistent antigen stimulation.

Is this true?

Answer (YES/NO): NO